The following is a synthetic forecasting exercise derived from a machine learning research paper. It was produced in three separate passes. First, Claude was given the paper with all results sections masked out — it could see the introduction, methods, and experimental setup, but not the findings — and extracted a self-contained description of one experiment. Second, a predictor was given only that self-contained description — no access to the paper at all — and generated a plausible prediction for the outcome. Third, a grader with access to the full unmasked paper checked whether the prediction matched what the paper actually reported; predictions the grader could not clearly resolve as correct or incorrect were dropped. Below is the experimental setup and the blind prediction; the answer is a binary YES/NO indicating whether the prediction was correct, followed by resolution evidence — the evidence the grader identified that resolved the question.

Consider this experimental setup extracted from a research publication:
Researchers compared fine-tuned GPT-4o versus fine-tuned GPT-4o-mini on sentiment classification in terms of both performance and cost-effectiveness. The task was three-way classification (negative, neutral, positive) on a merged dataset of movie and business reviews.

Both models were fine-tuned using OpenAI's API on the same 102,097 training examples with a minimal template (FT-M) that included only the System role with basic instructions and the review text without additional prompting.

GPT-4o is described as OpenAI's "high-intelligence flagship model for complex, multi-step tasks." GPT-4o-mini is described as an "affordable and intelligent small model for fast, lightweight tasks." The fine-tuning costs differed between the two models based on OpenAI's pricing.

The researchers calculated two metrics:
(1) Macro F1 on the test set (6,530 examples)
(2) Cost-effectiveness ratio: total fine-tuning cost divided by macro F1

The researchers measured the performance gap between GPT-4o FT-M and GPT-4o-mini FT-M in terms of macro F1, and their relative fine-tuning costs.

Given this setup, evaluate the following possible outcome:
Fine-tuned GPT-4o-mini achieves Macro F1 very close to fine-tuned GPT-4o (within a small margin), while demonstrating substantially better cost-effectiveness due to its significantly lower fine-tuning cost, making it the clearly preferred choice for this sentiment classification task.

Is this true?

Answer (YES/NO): YES